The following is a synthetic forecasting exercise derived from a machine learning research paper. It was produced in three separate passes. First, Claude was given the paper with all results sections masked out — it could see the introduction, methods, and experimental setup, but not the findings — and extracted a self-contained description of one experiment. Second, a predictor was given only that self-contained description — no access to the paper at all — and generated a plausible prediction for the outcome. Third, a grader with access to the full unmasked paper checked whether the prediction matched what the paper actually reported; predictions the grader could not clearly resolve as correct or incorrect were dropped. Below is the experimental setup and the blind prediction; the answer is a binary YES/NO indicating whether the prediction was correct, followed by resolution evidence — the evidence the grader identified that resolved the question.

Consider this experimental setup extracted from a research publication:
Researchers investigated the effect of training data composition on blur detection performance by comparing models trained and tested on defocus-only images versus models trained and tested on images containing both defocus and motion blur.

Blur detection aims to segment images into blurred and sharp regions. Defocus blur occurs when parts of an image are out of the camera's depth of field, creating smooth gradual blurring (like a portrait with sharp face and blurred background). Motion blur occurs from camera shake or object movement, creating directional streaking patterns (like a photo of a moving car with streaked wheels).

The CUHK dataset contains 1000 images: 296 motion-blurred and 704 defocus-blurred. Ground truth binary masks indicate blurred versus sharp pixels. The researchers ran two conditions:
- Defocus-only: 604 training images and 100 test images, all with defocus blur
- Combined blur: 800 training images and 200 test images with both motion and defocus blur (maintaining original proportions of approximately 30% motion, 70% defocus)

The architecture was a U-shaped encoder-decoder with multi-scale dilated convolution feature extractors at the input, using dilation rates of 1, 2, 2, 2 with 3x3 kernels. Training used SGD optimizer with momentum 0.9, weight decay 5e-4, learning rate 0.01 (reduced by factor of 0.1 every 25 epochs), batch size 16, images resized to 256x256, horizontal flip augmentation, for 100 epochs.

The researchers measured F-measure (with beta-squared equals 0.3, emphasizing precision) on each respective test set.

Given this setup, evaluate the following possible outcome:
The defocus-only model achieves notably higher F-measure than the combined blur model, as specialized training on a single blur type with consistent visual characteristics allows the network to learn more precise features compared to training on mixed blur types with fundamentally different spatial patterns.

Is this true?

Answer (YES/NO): YES